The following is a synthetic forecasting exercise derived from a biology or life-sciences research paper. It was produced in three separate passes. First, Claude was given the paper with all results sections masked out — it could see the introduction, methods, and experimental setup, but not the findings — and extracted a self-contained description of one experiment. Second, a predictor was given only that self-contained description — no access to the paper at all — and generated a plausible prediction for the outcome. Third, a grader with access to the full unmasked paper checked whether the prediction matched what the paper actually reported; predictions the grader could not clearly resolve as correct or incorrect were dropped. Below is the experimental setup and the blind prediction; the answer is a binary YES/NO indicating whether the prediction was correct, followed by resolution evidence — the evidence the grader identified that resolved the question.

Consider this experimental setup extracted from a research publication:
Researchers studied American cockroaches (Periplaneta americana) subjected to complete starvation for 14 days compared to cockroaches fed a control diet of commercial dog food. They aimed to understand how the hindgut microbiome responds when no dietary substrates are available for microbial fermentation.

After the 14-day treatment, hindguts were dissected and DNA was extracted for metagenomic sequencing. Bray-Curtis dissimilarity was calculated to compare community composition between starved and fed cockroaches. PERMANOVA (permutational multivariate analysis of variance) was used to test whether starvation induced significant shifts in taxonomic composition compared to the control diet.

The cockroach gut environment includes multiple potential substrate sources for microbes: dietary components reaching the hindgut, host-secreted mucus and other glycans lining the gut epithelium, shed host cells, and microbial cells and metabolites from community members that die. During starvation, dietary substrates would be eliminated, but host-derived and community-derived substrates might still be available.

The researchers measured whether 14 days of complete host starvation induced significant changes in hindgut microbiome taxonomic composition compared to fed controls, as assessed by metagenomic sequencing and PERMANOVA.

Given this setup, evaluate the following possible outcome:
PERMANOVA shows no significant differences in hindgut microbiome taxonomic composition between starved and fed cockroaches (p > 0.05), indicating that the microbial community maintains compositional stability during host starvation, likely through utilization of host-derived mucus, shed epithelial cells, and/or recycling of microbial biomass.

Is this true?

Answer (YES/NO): YES